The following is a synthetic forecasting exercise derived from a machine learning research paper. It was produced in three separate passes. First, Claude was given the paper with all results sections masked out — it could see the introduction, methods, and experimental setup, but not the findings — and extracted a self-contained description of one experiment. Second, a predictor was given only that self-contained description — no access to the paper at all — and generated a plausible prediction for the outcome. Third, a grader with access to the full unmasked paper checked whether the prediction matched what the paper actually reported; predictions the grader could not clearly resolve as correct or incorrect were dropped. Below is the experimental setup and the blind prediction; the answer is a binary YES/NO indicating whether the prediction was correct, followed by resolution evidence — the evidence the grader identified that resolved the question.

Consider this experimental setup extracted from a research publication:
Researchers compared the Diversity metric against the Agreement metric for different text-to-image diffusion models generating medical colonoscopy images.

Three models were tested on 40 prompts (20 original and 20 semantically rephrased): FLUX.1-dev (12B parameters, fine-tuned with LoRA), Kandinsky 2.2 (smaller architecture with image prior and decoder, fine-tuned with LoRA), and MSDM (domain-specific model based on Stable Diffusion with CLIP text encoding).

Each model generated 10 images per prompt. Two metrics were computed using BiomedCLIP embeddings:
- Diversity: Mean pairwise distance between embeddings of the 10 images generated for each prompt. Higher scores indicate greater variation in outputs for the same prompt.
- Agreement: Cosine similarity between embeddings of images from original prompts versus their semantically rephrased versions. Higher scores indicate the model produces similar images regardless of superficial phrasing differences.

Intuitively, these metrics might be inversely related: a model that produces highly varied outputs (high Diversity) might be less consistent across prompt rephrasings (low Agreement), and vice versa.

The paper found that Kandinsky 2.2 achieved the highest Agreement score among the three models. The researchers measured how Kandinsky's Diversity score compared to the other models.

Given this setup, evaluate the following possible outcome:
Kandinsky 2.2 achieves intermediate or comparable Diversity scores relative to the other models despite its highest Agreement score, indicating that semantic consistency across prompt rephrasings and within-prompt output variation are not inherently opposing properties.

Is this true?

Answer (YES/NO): NO